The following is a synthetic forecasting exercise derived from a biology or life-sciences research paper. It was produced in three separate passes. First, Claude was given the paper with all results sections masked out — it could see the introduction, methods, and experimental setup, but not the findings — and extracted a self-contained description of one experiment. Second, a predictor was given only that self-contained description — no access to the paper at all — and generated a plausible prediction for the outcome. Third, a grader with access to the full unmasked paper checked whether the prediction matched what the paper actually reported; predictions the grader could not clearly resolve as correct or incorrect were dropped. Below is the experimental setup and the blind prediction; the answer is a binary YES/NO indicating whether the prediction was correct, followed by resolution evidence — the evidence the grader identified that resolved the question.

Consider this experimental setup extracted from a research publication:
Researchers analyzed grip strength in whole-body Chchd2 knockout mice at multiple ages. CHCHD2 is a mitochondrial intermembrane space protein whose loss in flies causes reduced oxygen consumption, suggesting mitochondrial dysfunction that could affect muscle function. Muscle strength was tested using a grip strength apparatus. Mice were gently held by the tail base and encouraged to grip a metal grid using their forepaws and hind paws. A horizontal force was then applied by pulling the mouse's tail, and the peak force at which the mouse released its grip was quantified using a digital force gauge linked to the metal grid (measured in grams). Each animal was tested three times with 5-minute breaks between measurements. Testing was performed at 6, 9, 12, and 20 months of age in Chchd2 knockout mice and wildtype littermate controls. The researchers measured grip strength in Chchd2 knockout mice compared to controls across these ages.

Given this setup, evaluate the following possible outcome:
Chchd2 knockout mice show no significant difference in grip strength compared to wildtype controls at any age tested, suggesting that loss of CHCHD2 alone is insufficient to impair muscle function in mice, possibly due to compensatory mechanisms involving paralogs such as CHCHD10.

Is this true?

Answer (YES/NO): NO